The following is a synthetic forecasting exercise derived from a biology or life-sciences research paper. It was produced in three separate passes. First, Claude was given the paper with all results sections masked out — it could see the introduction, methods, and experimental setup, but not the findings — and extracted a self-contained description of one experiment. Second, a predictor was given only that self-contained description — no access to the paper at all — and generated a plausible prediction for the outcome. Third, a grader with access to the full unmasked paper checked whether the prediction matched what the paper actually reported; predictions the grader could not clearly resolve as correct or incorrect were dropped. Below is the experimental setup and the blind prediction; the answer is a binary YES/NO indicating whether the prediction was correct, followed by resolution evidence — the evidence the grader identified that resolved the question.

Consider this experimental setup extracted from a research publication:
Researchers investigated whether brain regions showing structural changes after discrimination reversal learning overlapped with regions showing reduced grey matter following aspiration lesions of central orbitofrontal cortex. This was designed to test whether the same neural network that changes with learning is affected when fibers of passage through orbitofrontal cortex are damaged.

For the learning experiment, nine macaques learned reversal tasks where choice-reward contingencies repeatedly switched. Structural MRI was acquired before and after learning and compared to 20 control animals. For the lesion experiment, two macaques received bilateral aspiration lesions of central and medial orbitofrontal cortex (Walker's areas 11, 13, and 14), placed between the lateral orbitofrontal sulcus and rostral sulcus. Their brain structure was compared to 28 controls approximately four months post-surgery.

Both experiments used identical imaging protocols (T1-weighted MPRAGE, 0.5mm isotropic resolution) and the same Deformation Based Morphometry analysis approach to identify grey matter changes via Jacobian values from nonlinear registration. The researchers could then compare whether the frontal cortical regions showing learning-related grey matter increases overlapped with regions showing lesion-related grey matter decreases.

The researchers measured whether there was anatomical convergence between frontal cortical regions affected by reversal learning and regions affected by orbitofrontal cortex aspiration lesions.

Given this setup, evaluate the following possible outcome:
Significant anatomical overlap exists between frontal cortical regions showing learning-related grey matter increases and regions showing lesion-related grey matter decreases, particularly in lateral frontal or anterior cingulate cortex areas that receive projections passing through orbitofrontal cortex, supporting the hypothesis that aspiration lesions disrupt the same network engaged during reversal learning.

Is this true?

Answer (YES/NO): YES